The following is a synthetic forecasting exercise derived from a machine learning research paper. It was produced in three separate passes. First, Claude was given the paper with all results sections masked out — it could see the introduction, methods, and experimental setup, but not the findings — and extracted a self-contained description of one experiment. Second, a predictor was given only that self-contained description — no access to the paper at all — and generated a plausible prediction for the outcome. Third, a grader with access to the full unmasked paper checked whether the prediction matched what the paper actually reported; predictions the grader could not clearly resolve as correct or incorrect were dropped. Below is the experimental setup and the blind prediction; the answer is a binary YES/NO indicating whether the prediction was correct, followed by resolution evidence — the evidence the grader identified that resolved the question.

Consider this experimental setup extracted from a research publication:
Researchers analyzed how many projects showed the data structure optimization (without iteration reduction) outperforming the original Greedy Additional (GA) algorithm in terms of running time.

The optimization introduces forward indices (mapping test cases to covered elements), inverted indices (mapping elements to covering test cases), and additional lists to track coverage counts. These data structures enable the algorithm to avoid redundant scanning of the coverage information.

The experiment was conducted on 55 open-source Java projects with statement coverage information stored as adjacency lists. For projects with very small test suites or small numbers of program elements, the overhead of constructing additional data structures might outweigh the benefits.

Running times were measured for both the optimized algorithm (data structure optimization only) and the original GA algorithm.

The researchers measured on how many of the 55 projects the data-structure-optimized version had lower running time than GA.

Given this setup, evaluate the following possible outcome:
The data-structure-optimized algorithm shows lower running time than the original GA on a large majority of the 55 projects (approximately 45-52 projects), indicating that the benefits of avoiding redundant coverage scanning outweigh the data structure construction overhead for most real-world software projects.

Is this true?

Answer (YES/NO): YES